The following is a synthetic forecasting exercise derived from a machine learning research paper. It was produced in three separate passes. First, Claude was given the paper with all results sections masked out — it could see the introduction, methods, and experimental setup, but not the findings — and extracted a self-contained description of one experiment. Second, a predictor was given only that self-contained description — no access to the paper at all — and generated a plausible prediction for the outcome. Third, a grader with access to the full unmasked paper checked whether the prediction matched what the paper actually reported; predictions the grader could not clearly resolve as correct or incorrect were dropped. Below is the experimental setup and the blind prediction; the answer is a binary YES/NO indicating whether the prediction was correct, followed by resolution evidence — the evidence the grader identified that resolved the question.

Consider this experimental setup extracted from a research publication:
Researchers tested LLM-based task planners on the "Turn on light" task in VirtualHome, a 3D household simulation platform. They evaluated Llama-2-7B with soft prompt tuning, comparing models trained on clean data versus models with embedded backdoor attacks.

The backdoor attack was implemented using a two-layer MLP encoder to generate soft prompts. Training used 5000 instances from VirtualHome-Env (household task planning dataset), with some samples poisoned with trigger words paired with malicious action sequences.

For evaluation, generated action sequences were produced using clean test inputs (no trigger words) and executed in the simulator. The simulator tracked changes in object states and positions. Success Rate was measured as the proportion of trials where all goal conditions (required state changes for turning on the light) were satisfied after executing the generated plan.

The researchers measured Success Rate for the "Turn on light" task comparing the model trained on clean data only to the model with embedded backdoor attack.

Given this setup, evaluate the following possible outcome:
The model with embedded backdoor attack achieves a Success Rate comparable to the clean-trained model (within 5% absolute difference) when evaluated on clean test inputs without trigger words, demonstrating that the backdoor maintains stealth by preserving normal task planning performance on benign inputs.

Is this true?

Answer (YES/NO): NO